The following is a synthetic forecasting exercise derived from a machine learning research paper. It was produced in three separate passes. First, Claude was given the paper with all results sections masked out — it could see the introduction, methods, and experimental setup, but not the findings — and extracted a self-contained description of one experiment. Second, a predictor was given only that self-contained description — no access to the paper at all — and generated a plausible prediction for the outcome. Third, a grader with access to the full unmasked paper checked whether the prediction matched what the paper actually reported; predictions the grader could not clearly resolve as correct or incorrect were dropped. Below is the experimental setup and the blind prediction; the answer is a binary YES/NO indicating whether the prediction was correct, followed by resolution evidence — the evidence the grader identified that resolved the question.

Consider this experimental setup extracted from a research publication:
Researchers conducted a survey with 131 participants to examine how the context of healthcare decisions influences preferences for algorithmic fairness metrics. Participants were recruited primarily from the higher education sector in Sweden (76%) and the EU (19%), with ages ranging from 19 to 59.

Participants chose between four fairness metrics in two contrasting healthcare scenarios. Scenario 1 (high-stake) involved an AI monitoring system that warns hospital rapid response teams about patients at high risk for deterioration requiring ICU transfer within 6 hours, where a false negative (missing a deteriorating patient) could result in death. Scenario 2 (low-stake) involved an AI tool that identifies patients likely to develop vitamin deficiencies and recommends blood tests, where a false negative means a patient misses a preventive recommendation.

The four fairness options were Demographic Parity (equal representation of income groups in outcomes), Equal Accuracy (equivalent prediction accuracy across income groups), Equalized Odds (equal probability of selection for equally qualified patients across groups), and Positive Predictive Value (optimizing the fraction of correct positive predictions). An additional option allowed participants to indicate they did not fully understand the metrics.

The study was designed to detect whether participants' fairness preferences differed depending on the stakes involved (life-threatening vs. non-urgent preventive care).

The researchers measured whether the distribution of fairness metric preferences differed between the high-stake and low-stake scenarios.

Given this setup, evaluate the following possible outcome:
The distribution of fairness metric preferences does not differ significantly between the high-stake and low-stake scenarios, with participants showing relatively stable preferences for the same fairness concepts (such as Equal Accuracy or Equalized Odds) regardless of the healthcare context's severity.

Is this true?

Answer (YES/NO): NO